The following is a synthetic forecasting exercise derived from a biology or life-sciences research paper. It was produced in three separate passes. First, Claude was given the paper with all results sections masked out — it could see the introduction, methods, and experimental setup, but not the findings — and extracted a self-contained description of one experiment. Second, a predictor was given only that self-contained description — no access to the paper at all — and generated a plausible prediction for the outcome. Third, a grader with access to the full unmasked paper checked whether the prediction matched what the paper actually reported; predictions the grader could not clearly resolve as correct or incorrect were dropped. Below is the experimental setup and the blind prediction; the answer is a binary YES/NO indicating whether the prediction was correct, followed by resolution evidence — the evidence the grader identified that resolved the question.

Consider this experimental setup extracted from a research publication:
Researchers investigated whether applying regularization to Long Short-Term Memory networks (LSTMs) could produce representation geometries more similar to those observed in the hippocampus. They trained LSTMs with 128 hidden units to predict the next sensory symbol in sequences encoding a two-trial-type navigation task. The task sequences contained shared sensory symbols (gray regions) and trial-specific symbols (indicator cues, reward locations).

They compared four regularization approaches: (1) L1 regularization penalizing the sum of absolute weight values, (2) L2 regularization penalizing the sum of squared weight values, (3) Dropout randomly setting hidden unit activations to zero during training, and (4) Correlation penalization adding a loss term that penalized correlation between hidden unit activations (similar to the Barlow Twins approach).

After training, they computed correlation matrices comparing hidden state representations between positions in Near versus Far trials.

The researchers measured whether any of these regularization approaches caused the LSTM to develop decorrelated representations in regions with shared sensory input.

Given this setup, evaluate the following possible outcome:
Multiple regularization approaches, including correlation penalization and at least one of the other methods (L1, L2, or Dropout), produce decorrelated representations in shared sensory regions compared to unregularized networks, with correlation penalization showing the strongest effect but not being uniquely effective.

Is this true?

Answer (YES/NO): NO